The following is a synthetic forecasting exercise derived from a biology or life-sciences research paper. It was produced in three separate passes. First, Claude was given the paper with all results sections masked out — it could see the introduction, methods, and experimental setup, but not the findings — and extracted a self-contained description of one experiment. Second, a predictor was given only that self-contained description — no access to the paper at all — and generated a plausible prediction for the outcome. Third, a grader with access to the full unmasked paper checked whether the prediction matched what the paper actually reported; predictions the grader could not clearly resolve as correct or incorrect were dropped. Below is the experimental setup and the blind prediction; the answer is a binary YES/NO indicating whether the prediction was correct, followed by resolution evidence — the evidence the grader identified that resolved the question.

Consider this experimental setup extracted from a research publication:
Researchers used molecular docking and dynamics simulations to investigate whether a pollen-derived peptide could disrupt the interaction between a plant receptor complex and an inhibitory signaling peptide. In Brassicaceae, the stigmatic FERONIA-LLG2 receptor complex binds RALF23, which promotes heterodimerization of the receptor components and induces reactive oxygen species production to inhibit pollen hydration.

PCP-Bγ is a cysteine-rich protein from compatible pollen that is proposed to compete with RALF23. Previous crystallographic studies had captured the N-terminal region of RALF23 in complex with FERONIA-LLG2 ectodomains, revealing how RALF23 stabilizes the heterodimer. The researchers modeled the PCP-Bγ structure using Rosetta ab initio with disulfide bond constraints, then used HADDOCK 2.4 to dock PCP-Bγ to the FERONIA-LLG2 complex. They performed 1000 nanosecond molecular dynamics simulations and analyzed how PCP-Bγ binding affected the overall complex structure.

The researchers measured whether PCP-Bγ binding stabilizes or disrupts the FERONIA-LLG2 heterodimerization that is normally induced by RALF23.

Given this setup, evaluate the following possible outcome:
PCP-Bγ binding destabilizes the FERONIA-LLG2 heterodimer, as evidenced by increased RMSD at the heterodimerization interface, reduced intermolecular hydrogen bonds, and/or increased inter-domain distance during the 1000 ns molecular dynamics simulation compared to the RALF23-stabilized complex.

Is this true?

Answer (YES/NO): YES